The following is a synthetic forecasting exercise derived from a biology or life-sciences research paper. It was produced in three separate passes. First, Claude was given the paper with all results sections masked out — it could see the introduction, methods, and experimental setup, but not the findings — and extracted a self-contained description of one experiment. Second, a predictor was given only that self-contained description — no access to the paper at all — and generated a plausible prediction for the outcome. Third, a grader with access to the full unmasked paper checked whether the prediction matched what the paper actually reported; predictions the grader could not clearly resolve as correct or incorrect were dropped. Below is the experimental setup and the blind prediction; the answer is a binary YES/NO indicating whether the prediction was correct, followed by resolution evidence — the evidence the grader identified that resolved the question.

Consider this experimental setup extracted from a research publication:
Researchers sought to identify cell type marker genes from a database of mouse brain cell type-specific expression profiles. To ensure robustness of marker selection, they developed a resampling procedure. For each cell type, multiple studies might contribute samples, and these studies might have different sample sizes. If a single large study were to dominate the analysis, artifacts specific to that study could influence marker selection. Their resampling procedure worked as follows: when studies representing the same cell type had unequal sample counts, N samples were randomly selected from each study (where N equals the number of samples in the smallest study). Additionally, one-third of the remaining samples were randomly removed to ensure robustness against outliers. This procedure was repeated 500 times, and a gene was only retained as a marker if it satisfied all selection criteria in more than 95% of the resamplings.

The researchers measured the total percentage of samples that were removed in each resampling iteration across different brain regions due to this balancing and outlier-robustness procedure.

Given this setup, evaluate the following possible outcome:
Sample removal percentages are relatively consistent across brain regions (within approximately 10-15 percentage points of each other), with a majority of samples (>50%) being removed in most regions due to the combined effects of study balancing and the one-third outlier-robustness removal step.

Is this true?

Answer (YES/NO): NO